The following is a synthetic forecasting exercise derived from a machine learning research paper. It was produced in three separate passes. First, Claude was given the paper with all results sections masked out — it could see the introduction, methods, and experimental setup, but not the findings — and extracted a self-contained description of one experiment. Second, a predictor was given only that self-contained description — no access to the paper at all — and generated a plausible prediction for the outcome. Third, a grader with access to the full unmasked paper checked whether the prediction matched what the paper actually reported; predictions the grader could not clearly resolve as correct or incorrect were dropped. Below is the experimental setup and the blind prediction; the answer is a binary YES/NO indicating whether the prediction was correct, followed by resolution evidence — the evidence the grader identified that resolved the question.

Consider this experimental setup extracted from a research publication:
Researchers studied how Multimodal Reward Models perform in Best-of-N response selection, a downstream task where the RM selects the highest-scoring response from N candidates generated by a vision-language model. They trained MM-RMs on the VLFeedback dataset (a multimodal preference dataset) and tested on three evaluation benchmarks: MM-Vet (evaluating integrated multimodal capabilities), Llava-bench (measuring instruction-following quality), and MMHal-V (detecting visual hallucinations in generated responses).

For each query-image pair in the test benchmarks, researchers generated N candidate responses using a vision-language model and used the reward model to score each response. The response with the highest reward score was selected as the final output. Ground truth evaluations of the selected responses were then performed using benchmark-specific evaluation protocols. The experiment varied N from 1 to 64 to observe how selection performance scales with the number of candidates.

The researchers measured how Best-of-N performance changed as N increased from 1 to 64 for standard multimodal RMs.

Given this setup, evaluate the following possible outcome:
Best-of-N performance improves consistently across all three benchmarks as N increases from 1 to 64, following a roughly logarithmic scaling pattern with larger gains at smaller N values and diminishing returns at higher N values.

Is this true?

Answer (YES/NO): NO